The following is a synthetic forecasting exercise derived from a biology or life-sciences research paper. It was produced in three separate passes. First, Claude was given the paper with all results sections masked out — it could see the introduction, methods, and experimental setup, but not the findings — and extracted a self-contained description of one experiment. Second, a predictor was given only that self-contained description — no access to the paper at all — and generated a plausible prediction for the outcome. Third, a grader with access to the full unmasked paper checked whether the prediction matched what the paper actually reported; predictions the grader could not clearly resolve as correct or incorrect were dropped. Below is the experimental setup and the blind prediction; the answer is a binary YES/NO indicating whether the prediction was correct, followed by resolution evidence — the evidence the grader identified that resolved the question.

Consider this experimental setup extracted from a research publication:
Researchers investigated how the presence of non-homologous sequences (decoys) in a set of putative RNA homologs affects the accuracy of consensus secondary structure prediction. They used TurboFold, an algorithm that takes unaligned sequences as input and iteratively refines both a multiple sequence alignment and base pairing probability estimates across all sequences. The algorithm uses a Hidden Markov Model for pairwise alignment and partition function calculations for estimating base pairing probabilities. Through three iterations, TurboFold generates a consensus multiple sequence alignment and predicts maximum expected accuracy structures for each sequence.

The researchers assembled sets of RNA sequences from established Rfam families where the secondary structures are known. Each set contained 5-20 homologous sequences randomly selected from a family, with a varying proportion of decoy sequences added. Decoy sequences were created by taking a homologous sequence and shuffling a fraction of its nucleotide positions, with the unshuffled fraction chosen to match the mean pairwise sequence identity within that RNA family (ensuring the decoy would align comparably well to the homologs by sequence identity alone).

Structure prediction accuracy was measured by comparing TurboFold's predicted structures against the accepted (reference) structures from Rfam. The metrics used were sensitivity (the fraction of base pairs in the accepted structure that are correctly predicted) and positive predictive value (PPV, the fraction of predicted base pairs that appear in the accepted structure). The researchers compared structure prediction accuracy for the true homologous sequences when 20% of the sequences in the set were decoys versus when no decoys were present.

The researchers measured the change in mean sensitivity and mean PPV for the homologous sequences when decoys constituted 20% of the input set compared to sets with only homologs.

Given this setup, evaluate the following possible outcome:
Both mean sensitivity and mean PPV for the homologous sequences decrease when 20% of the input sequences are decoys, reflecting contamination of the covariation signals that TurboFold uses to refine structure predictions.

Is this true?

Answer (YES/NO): YES